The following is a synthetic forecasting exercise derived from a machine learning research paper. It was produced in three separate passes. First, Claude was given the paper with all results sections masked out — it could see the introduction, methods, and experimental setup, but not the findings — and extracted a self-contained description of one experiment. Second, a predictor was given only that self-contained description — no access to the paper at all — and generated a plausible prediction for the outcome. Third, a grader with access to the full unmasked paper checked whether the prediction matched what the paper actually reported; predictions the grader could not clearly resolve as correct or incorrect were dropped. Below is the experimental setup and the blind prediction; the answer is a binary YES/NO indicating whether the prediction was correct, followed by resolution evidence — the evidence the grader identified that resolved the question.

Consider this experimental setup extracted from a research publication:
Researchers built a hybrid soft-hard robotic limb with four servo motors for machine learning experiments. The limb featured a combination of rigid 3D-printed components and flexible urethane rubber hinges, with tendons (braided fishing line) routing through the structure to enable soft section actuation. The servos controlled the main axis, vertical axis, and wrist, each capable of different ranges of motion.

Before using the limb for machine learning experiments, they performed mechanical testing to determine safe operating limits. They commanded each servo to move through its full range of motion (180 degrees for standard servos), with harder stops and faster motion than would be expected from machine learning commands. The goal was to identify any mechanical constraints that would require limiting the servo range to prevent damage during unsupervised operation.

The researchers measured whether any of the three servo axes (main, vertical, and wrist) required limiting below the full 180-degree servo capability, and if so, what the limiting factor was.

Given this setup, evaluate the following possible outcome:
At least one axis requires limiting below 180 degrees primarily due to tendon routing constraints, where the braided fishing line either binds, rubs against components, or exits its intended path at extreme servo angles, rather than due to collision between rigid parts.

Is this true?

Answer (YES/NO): NO